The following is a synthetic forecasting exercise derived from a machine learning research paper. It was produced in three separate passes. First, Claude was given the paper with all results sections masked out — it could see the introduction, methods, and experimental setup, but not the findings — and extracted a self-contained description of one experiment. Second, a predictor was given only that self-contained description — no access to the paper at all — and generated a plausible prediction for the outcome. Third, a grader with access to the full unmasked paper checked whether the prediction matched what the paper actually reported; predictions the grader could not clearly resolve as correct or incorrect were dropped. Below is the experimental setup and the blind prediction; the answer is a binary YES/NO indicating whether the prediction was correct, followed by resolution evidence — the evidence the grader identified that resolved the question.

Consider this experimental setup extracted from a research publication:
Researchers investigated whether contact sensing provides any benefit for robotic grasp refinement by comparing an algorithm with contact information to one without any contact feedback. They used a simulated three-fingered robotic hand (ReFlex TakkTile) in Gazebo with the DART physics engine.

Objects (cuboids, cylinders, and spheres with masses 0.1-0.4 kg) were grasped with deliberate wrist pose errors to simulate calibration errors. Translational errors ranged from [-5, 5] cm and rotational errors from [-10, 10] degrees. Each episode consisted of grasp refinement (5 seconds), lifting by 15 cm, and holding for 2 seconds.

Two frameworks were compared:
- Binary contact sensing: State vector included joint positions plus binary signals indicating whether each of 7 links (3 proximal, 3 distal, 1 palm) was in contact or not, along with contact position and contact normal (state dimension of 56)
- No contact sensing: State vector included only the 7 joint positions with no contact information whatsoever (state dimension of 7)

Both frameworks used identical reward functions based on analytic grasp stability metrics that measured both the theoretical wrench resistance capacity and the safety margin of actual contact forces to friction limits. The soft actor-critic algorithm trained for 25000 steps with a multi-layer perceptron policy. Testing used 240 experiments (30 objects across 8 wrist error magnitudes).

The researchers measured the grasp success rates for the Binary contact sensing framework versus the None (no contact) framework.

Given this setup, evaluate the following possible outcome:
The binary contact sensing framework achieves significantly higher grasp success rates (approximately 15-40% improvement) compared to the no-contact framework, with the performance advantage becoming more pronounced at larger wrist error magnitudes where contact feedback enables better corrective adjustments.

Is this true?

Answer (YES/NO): NO